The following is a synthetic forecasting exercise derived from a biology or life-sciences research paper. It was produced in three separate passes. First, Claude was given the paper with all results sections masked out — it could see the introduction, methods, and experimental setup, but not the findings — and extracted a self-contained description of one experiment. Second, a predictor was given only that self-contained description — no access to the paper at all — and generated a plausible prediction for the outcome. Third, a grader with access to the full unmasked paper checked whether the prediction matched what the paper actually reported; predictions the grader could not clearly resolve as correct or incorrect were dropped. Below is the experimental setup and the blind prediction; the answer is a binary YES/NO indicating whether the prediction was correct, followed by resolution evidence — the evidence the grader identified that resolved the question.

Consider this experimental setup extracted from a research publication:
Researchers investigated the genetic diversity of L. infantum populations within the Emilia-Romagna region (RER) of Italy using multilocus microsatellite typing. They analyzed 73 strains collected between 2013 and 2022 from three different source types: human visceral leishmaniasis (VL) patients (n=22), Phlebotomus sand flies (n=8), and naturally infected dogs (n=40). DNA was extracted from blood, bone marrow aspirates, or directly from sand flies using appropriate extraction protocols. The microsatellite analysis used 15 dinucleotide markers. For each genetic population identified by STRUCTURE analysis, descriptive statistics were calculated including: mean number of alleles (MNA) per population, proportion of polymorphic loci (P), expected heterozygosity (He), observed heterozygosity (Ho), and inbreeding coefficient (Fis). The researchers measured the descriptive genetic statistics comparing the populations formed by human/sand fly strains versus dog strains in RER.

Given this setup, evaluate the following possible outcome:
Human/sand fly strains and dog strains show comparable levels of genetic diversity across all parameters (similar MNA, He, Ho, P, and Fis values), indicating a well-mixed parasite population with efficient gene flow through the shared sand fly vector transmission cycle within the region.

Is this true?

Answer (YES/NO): NO